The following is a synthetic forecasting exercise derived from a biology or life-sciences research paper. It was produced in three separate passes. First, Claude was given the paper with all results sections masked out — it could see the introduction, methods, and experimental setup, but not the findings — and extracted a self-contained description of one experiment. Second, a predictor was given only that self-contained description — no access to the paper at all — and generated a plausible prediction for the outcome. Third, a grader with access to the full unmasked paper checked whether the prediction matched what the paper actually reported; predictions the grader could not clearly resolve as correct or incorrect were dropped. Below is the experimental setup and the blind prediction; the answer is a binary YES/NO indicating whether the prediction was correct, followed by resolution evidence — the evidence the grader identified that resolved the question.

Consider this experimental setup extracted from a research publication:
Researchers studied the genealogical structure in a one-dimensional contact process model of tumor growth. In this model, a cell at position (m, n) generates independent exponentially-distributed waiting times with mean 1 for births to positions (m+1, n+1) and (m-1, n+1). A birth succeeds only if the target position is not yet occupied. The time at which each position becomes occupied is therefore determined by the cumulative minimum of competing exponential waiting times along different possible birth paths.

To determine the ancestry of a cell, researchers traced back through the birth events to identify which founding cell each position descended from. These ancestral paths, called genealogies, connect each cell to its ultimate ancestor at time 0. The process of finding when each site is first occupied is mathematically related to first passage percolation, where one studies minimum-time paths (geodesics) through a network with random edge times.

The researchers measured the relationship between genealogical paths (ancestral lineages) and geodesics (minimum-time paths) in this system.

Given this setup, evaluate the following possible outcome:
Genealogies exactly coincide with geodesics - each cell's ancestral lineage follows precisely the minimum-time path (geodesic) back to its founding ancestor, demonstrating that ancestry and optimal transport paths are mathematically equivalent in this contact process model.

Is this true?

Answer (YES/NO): YES